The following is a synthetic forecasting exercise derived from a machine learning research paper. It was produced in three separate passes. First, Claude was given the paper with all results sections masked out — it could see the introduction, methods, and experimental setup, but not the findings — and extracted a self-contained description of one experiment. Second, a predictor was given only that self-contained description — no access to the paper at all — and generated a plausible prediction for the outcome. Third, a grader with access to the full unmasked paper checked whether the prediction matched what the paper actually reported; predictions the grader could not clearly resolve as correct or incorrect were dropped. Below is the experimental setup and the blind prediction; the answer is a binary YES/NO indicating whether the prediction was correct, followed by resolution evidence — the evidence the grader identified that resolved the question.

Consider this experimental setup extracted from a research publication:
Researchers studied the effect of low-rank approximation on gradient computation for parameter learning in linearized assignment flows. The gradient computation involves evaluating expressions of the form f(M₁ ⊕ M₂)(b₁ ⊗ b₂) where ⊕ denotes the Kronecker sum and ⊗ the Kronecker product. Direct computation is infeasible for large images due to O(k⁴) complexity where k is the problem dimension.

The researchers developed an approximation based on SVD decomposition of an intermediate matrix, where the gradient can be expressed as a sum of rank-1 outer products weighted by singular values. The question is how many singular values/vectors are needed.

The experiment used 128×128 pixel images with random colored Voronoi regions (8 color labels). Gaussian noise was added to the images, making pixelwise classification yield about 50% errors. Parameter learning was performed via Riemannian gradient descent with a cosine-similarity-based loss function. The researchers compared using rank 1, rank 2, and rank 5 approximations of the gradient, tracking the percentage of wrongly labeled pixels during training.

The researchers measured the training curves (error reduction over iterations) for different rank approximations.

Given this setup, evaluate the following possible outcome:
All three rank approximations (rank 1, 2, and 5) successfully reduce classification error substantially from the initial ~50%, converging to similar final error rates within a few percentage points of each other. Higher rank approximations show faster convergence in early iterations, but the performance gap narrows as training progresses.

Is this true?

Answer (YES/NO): NO